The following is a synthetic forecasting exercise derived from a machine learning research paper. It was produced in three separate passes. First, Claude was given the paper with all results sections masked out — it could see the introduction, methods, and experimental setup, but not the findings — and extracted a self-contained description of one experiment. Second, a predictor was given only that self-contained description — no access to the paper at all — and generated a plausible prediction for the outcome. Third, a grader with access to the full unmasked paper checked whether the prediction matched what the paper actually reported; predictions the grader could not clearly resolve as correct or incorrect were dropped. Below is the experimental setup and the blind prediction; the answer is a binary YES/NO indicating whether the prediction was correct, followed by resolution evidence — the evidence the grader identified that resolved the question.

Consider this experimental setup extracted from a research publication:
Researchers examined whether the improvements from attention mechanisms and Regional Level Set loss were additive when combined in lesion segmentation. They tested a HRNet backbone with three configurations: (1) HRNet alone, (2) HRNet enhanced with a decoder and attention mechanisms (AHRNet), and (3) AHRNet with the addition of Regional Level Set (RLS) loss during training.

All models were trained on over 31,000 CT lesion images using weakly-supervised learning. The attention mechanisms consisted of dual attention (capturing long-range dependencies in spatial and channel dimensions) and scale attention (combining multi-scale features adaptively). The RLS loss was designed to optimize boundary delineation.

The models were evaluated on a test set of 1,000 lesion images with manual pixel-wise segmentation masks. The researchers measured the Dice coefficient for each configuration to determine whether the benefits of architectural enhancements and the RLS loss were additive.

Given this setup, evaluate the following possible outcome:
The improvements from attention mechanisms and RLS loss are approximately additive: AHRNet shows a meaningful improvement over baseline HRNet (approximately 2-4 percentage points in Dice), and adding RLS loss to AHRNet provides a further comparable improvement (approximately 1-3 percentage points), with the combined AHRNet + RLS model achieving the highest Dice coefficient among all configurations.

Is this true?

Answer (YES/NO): NO